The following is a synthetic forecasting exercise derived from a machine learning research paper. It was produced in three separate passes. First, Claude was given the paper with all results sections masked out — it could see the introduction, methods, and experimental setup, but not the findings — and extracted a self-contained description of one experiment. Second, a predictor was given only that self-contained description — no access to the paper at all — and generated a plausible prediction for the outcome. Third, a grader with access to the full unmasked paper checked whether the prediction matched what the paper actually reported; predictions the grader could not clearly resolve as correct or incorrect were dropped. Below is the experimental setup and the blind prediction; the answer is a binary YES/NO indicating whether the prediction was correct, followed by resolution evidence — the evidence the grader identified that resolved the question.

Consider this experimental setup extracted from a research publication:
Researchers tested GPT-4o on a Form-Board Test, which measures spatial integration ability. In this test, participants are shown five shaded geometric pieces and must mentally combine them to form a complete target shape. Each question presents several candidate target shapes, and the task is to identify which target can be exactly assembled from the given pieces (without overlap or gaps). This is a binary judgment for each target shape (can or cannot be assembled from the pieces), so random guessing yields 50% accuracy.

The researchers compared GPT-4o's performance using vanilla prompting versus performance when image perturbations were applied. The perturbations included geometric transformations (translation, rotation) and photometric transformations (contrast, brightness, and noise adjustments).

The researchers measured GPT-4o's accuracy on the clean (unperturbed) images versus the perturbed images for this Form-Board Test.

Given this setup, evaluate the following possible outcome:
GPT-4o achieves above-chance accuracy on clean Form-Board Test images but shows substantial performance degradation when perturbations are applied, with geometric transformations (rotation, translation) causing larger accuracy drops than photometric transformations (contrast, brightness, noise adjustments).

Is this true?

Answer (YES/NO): NO